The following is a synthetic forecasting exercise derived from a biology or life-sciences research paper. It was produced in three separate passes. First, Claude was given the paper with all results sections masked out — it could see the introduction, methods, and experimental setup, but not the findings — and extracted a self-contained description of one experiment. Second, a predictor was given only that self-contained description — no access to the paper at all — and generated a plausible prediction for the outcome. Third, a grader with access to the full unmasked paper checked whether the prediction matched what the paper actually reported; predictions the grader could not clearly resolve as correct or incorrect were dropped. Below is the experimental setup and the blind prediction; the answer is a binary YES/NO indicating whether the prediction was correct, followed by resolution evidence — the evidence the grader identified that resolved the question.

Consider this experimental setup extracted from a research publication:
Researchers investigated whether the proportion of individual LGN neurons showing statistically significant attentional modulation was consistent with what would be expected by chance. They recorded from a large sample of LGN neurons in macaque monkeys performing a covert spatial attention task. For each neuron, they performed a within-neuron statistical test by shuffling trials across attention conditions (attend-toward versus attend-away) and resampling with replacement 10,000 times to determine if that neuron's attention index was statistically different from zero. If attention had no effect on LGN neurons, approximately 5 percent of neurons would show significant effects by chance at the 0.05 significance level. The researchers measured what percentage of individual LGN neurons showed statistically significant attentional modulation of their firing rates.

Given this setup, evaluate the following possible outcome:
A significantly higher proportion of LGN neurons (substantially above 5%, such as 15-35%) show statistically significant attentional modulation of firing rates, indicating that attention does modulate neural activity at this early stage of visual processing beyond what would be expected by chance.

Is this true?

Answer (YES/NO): YES